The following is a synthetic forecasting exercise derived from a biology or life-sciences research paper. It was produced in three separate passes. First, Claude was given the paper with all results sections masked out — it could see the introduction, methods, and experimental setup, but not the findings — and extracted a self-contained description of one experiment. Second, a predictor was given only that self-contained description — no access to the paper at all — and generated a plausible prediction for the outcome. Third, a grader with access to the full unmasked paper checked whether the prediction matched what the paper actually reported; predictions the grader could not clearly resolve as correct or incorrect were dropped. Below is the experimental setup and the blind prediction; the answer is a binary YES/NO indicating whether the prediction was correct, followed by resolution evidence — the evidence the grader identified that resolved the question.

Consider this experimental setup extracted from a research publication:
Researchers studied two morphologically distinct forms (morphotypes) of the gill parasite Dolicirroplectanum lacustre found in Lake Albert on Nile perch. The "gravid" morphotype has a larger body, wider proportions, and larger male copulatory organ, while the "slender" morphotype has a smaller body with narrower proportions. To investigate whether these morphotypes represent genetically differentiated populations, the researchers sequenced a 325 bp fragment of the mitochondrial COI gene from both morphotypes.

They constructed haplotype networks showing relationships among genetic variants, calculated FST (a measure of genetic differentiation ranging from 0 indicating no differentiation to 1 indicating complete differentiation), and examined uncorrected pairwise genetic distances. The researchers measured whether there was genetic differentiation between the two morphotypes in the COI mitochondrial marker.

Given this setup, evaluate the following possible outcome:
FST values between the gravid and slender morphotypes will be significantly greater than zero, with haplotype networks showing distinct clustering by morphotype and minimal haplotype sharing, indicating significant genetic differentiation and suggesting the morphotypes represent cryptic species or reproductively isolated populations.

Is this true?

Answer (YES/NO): YES